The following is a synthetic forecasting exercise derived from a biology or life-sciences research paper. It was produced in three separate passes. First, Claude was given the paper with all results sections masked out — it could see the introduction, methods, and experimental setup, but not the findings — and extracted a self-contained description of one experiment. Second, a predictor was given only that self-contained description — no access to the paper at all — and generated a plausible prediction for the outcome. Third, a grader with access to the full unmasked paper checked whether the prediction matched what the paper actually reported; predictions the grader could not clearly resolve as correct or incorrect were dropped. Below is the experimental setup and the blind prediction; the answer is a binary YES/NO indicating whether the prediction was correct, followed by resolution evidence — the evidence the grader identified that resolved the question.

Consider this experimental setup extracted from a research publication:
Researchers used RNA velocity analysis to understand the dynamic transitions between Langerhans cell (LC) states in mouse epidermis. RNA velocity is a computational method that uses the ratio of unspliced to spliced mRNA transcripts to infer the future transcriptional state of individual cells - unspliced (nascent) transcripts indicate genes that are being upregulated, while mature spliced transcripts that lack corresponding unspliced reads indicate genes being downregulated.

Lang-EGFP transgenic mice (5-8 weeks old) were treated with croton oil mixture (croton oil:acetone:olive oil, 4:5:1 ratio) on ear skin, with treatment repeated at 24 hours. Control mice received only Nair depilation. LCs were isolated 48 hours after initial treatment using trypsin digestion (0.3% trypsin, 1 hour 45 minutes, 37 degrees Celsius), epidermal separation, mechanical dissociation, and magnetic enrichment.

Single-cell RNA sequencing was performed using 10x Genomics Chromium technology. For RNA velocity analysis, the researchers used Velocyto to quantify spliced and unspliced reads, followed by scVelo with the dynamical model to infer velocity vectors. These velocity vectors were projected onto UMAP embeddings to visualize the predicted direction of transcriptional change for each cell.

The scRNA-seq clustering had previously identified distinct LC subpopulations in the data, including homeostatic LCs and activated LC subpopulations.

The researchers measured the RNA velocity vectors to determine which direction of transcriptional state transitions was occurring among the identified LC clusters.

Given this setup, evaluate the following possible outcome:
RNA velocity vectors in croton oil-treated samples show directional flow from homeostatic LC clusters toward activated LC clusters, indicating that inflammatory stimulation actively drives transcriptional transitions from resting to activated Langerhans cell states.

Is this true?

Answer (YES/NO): YES